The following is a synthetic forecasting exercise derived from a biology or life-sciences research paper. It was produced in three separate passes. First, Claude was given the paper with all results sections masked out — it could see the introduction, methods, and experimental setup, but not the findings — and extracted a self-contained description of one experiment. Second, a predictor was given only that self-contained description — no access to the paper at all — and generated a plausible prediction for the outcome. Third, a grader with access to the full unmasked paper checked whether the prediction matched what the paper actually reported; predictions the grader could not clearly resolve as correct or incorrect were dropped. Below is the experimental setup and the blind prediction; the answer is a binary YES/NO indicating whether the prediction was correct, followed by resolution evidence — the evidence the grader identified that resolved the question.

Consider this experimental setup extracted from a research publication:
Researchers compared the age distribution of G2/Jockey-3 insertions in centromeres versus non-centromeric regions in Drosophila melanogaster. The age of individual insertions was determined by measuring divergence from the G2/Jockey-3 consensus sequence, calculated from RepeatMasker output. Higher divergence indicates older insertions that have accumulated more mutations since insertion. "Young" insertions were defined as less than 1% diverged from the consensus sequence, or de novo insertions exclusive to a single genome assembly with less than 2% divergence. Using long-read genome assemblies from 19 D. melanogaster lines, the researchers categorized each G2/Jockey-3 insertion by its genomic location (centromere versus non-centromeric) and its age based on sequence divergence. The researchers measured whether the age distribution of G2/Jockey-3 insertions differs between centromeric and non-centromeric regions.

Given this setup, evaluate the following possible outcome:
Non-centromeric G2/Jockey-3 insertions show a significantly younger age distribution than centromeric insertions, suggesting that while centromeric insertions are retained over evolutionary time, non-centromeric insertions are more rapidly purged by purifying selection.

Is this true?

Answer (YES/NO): NO